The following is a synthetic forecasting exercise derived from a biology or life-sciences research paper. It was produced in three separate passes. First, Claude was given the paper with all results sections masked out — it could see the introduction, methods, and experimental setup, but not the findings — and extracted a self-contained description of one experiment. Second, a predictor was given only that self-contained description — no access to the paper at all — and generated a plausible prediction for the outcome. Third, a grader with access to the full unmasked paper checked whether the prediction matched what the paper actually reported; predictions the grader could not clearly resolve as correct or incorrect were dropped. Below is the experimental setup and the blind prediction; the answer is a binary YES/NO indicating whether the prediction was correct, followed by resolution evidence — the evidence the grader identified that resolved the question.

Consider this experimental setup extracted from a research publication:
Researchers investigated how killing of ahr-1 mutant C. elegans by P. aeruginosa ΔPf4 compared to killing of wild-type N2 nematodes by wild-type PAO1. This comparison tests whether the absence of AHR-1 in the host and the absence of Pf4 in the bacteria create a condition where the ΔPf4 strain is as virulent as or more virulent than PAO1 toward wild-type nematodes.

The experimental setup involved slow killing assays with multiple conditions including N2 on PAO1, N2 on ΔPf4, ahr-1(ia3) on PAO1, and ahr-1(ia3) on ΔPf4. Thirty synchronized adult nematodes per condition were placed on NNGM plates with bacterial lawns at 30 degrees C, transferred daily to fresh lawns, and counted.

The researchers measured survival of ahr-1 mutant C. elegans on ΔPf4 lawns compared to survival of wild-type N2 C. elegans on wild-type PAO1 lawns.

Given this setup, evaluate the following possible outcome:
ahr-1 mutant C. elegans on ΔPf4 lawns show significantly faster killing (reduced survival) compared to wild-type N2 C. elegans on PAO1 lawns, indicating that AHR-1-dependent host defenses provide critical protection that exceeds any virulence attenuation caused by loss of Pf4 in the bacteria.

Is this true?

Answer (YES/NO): NO